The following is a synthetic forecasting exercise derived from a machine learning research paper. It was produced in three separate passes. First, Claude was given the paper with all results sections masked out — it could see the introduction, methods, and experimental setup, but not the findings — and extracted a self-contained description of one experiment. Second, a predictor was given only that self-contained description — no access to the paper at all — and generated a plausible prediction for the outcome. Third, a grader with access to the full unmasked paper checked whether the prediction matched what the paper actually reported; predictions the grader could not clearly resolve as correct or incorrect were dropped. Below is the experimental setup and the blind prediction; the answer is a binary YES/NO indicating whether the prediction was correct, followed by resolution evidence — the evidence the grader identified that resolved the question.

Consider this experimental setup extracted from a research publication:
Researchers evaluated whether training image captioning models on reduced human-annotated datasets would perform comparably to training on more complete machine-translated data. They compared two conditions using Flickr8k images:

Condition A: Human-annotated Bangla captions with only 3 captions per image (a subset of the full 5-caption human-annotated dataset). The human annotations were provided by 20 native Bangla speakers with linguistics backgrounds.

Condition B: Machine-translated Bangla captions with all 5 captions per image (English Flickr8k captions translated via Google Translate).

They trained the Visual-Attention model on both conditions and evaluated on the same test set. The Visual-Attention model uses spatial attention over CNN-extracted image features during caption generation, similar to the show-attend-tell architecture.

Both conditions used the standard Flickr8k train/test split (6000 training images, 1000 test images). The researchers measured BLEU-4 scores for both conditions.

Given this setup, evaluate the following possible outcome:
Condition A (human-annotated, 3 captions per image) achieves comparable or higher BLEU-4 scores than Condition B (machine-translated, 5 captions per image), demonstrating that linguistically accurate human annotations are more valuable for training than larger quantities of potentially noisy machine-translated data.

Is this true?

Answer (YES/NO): NO